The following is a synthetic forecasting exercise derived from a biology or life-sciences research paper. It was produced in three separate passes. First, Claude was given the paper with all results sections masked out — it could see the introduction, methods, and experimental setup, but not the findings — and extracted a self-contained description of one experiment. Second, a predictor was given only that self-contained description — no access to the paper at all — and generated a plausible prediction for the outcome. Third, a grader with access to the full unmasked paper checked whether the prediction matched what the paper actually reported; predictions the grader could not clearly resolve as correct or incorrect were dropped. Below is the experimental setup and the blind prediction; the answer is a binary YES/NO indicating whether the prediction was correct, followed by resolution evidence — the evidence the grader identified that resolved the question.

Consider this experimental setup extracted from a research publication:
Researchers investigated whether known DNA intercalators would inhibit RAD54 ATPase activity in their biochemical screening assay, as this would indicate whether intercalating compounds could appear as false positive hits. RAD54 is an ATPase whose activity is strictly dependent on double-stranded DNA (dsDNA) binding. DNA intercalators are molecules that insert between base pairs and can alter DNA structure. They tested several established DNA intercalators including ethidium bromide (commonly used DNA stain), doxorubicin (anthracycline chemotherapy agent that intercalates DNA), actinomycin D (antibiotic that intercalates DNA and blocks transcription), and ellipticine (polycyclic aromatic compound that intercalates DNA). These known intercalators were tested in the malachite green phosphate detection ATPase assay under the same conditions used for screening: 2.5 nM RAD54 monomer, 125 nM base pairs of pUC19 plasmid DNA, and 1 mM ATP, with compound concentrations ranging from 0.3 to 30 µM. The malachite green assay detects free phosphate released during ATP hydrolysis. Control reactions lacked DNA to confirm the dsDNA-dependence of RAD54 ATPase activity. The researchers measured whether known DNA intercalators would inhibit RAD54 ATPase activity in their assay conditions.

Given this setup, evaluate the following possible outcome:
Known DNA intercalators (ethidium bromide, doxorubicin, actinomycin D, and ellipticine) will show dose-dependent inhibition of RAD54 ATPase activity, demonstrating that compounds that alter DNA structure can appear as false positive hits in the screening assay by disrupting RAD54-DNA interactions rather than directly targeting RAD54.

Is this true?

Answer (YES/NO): YES